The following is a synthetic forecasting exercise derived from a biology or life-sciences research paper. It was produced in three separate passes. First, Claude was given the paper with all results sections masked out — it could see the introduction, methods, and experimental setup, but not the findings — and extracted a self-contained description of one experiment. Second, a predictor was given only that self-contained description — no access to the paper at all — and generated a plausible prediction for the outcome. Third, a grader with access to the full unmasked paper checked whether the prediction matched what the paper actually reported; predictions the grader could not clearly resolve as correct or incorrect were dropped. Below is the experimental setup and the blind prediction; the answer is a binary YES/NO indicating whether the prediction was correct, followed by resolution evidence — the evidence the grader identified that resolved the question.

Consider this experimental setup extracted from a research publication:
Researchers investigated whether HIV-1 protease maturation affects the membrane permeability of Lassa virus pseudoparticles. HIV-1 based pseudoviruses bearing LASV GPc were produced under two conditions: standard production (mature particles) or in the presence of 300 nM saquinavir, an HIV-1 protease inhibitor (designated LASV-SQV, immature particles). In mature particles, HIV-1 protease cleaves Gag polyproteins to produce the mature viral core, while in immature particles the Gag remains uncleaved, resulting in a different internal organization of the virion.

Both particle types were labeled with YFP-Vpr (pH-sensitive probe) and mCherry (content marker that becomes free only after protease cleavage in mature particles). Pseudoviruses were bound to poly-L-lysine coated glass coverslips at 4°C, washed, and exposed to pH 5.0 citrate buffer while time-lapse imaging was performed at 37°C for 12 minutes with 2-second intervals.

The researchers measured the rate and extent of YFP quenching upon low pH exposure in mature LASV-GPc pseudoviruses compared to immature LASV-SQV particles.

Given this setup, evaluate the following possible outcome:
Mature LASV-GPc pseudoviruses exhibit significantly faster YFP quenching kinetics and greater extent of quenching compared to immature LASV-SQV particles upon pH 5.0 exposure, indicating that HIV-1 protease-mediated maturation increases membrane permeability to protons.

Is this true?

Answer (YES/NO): NO